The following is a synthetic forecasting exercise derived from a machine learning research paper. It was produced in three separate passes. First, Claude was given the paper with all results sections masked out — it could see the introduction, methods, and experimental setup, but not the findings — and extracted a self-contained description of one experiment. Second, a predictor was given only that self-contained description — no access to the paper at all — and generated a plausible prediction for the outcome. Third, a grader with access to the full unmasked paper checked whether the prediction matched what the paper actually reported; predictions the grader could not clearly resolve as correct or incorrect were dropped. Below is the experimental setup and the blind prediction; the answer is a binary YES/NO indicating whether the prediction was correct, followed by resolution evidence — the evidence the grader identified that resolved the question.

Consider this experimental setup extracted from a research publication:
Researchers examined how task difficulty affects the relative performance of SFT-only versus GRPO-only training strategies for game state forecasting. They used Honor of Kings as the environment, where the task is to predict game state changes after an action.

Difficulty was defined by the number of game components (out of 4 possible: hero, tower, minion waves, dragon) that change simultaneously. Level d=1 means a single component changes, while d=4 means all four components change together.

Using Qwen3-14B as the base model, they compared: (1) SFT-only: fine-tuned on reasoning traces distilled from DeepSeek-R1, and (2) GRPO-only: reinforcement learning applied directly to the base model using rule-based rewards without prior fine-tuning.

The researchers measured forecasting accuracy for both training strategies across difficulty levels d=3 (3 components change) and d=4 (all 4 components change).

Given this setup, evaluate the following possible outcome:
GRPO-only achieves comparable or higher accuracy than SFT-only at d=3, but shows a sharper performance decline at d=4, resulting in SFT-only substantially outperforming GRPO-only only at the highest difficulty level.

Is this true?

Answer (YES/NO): NO